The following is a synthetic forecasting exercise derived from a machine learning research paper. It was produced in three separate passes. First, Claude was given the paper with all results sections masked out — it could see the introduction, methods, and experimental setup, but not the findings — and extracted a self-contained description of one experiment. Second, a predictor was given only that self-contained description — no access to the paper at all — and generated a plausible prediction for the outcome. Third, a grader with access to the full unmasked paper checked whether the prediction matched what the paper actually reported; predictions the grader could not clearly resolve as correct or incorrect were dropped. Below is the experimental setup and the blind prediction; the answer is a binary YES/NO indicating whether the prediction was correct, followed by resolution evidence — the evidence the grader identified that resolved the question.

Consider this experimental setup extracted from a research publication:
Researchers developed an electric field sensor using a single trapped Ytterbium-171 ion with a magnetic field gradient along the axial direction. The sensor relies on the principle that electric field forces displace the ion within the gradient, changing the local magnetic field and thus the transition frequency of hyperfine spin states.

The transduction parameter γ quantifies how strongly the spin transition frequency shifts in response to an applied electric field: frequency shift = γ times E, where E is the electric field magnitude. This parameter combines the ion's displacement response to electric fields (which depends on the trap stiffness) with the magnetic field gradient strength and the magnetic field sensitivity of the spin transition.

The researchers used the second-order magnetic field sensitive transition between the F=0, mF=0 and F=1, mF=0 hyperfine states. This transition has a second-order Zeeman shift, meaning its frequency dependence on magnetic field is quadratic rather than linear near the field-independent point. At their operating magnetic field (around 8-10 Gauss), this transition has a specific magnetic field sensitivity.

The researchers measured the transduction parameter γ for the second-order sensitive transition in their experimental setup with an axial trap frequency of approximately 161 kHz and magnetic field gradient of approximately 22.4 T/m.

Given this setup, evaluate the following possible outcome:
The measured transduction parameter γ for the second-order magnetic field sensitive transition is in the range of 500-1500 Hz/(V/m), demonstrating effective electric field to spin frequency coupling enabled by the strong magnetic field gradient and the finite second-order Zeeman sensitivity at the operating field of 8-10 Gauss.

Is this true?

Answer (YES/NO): YES